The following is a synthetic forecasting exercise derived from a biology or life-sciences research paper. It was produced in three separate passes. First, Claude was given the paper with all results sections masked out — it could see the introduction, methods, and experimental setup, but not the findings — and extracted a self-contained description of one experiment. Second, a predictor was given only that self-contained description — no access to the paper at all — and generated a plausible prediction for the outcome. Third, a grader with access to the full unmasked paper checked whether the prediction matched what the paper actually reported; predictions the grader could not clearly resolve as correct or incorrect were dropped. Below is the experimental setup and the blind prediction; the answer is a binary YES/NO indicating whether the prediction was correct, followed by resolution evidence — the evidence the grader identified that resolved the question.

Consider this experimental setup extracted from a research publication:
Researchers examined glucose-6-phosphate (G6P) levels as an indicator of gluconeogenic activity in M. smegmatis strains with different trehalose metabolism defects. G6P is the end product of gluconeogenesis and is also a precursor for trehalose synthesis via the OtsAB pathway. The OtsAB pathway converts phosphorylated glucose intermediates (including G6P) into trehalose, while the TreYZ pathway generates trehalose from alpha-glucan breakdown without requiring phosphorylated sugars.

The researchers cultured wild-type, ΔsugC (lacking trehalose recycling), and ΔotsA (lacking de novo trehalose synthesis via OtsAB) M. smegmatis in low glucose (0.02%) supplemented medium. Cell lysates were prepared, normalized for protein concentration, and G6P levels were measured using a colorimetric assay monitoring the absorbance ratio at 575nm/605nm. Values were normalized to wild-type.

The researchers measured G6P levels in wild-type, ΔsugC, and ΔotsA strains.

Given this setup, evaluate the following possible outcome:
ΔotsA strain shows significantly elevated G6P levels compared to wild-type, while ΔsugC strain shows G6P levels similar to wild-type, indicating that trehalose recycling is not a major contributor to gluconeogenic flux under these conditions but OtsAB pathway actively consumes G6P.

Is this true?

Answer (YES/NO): NO